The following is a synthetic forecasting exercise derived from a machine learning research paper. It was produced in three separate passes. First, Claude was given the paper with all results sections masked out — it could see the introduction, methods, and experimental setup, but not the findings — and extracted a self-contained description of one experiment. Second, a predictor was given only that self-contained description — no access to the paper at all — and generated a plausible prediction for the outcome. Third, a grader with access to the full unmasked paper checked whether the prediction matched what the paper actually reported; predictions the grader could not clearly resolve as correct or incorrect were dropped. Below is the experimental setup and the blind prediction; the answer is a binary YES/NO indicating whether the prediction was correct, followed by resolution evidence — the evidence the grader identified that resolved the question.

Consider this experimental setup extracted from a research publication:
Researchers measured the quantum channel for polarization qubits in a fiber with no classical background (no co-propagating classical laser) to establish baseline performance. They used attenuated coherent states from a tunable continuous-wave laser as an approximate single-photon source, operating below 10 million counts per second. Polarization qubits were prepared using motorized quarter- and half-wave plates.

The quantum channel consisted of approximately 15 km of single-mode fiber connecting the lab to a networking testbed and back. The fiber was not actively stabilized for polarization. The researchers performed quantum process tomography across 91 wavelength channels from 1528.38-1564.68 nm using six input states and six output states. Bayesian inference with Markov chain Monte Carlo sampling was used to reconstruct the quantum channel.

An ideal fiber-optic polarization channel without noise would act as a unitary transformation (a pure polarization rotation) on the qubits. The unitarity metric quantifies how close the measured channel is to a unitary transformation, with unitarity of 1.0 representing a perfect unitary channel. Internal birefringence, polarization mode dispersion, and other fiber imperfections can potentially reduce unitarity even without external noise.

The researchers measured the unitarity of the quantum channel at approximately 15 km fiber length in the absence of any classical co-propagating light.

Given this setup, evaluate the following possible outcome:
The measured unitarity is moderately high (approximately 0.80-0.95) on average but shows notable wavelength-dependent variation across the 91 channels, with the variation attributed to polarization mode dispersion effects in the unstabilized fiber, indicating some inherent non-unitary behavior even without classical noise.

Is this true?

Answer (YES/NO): NO